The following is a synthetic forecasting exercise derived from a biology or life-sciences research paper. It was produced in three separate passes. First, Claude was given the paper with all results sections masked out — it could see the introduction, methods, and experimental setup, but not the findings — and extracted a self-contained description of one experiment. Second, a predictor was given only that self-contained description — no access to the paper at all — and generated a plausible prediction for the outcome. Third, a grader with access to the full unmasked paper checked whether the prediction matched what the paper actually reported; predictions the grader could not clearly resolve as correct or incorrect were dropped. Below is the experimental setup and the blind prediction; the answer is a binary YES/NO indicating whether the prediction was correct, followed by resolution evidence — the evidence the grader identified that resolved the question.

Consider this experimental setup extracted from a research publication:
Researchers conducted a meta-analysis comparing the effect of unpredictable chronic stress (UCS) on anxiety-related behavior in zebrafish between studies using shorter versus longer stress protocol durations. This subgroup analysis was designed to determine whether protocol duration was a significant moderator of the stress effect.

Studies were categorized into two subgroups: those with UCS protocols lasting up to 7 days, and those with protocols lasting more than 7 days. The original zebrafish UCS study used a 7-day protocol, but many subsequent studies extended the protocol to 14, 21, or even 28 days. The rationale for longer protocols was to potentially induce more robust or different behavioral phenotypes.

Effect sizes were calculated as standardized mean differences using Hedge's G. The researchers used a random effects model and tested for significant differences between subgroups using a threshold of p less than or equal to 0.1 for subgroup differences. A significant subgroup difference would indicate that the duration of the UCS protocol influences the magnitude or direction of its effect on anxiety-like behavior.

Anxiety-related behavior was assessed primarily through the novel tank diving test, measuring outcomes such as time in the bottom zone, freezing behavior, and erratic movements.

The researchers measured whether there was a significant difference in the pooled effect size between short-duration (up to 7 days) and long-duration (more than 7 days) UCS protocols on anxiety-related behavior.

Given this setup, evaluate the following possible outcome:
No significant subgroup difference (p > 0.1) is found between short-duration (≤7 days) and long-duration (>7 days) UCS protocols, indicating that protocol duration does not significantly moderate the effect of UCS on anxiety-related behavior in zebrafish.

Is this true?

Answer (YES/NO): NO